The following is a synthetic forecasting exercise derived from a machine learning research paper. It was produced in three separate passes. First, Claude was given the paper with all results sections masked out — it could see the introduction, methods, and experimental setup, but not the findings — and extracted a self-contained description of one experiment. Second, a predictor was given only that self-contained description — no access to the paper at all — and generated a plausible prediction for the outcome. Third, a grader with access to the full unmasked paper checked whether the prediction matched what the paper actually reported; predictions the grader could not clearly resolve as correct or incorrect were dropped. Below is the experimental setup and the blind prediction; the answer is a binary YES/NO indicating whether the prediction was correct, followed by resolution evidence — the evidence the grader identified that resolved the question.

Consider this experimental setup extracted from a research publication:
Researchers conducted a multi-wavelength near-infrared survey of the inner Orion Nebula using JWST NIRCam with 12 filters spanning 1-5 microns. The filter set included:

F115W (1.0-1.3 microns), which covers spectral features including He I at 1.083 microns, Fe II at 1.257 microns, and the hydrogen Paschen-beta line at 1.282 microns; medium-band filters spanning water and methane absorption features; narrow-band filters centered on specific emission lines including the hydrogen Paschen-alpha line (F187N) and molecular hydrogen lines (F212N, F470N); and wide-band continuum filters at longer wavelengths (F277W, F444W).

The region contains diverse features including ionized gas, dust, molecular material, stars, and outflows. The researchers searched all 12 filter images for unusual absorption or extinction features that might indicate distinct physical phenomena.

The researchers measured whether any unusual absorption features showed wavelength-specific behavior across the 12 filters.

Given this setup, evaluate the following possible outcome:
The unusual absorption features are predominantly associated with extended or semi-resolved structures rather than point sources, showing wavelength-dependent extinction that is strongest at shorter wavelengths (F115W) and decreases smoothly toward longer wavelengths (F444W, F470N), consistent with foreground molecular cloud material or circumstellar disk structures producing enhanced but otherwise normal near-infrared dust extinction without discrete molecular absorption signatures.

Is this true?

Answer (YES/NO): NO